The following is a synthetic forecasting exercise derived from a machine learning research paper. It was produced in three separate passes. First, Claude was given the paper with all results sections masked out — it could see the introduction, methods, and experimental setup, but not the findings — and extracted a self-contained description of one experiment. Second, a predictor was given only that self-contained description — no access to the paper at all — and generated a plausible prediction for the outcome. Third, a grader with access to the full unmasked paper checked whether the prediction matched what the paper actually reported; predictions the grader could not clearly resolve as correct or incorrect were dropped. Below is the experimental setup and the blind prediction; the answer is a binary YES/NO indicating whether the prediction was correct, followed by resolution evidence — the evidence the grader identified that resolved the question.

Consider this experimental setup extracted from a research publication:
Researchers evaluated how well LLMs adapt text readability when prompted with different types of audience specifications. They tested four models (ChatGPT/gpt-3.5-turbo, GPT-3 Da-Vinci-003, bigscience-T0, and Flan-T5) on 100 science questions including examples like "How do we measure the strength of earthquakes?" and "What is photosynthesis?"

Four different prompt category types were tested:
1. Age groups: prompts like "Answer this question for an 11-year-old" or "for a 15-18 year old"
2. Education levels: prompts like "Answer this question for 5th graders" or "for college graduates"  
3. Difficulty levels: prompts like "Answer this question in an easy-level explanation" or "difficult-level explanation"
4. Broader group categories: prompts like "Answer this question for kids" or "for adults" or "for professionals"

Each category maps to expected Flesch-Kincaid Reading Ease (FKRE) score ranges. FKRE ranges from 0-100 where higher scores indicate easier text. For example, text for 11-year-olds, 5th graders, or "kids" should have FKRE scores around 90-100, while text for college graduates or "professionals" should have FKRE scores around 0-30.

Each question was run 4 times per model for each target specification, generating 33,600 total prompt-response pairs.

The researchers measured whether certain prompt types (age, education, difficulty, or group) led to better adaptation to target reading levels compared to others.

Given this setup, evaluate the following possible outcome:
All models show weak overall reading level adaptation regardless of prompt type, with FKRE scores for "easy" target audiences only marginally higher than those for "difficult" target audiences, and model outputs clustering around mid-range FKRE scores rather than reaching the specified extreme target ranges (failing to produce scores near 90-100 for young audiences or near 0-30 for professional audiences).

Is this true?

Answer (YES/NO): NO